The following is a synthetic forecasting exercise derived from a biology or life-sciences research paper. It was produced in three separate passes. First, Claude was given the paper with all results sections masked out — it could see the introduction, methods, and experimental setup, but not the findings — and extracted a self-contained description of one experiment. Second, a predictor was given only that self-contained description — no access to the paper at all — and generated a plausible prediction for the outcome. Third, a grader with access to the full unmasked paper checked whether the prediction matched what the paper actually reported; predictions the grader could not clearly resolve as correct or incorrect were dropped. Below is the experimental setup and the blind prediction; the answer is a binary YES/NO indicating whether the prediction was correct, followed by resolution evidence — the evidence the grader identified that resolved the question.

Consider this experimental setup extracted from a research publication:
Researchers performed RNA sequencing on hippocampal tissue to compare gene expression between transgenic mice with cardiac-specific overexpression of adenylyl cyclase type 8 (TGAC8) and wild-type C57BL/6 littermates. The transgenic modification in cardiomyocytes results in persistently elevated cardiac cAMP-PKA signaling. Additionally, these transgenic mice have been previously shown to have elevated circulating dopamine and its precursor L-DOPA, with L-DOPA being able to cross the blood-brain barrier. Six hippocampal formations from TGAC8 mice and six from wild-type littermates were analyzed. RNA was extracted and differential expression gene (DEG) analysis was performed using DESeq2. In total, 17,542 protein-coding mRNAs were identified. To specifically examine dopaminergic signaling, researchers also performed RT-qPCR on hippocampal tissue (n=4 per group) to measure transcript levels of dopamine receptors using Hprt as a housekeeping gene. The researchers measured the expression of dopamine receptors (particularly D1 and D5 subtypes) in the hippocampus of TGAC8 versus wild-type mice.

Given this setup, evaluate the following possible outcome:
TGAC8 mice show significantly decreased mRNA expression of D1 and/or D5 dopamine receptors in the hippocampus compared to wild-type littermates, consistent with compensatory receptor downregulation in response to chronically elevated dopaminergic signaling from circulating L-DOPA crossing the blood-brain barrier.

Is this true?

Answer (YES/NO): NO